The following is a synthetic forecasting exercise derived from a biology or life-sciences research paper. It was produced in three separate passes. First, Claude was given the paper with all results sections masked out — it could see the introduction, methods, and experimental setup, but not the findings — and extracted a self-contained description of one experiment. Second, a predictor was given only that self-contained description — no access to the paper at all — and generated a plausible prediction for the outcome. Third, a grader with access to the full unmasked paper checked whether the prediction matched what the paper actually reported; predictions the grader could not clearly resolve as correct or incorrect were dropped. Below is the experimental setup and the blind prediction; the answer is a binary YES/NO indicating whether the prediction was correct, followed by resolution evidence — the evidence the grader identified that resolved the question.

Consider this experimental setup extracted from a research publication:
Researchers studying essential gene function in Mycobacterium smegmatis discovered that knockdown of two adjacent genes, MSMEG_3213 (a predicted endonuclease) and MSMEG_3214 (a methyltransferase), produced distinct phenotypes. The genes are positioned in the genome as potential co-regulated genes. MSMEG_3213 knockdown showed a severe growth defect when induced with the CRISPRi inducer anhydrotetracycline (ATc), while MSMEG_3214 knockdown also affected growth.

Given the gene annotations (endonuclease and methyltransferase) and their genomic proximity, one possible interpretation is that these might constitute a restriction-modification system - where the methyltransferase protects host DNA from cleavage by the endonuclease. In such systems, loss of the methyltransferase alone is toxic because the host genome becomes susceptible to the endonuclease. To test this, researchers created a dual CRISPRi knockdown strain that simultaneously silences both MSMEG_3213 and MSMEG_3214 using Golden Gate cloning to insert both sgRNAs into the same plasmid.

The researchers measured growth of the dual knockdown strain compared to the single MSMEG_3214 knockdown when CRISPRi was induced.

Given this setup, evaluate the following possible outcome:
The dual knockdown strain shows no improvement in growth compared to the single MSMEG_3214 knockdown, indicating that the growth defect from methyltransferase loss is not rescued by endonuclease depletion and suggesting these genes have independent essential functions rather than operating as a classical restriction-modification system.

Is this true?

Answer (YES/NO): NO